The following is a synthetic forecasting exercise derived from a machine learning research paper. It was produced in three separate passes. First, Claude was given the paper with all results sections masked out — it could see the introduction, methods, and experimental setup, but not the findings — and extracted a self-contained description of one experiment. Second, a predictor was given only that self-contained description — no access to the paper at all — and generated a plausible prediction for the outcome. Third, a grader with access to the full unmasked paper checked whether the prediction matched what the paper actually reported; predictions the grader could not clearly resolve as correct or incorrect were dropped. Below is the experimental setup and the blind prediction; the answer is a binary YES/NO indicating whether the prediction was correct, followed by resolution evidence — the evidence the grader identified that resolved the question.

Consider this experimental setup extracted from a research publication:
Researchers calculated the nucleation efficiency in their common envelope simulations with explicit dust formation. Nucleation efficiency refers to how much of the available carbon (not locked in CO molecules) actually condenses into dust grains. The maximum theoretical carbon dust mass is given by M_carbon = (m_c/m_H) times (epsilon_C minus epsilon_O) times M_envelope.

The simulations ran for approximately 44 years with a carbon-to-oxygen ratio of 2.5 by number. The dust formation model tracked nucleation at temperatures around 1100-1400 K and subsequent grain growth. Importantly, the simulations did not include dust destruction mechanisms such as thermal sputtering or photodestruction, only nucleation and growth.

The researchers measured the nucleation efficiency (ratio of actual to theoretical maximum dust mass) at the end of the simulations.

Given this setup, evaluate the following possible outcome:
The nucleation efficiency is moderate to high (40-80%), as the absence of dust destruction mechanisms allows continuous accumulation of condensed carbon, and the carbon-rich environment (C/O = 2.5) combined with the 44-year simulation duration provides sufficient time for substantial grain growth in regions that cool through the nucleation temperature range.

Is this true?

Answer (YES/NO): NO